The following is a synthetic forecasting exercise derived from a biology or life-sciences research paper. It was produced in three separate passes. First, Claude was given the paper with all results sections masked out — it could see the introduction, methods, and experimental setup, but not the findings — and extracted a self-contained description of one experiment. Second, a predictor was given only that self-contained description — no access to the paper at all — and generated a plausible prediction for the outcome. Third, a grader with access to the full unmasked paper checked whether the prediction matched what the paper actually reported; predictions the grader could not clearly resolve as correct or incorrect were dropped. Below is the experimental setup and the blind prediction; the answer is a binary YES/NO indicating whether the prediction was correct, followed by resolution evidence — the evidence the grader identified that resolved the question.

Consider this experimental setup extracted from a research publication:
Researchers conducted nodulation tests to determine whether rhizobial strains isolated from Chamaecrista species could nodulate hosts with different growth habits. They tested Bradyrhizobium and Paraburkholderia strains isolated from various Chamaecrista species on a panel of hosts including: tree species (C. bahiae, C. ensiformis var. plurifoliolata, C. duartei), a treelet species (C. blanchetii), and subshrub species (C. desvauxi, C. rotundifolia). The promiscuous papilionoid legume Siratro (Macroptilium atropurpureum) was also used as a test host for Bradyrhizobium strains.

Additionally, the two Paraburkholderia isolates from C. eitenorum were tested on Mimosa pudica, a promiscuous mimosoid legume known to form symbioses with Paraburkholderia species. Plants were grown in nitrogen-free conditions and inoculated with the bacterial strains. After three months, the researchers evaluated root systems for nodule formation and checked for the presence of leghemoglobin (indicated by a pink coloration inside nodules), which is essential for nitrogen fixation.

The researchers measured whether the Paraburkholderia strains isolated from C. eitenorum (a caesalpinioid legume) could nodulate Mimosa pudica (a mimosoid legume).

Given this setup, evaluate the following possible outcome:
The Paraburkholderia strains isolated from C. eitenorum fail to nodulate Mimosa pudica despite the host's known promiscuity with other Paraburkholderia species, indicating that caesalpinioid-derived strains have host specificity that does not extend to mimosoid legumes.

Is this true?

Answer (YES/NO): NO